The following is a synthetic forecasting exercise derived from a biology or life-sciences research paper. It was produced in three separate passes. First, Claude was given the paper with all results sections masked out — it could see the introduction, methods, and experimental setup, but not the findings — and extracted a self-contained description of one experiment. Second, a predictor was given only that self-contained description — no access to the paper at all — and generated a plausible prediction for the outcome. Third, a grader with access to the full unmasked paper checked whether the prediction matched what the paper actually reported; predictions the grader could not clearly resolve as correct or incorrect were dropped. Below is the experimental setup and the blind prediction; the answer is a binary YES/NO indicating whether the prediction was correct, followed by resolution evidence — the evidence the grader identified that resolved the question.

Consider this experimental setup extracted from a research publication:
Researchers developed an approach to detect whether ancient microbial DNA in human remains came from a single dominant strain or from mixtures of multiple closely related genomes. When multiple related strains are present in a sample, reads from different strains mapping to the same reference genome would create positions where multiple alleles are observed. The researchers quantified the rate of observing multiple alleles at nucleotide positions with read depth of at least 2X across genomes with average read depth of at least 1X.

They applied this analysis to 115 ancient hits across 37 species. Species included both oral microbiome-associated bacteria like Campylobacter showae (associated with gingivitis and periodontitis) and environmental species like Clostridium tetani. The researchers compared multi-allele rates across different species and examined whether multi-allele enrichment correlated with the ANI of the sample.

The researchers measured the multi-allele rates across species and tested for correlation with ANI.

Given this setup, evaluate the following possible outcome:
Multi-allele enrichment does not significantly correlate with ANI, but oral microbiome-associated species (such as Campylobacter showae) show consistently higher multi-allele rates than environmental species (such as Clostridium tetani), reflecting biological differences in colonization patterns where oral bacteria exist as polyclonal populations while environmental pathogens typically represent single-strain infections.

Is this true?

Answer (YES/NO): NO